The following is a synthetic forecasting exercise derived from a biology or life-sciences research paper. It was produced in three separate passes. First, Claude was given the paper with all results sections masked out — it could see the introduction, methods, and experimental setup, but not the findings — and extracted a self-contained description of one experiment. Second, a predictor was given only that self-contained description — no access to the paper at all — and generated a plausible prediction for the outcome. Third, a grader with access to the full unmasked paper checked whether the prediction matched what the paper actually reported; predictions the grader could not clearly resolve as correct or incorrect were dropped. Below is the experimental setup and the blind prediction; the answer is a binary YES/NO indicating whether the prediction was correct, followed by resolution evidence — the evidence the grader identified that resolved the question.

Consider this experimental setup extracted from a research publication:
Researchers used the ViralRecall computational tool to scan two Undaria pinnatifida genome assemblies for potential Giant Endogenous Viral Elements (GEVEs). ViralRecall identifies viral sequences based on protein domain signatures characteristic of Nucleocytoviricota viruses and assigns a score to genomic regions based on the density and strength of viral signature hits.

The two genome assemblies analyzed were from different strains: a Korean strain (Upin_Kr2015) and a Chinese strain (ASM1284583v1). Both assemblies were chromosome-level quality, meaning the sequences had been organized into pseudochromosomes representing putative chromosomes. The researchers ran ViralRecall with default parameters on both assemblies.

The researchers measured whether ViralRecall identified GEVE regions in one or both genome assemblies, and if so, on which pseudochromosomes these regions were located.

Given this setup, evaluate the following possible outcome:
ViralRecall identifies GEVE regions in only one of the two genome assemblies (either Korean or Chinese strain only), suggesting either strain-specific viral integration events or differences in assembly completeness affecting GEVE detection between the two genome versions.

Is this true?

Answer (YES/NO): YES